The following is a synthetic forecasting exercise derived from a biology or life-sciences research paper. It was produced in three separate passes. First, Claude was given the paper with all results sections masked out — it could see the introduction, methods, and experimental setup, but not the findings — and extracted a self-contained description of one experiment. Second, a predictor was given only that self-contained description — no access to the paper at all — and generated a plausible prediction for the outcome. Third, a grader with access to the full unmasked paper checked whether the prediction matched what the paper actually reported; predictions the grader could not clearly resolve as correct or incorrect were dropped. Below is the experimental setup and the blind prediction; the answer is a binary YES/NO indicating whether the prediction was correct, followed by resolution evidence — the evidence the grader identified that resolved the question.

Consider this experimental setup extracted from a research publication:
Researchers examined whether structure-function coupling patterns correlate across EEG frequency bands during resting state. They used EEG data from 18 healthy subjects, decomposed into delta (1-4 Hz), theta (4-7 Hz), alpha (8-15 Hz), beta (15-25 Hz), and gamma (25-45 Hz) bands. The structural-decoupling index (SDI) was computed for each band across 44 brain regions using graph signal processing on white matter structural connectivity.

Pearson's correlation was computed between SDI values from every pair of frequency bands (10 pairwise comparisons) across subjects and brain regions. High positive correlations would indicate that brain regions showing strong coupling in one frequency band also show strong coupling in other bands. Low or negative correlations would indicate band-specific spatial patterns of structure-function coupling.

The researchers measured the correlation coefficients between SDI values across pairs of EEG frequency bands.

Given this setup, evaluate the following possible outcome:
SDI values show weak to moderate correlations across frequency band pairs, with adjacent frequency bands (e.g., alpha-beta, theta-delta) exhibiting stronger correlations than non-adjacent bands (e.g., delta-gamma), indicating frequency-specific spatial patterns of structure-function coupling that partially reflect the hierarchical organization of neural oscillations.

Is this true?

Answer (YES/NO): NO